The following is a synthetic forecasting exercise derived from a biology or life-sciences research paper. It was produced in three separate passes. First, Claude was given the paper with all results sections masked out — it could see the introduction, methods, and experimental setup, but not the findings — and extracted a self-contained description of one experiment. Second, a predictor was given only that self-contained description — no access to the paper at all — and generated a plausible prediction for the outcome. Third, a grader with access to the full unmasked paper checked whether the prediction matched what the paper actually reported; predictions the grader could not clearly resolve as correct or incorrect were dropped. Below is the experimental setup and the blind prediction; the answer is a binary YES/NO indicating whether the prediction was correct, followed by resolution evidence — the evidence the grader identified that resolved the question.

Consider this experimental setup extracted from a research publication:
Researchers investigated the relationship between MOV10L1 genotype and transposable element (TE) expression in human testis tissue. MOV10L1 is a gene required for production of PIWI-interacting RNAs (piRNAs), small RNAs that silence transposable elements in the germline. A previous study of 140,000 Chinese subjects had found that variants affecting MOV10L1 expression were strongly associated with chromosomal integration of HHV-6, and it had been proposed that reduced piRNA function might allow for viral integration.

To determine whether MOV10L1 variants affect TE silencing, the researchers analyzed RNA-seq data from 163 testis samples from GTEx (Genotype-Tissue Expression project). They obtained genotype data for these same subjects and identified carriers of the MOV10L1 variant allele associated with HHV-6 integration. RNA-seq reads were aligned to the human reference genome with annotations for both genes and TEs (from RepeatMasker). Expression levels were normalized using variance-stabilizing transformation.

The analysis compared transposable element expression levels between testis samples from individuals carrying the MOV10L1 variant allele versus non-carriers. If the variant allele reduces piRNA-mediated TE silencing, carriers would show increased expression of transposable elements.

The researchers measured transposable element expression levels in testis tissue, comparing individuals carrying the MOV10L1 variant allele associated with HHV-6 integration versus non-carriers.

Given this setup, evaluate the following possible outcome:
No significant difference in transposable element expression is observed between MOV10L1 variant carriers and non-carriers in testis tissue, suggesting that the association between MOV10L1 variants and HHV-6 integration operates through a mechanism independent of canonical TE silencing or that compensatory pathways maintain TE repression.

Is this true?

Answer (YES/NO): YES